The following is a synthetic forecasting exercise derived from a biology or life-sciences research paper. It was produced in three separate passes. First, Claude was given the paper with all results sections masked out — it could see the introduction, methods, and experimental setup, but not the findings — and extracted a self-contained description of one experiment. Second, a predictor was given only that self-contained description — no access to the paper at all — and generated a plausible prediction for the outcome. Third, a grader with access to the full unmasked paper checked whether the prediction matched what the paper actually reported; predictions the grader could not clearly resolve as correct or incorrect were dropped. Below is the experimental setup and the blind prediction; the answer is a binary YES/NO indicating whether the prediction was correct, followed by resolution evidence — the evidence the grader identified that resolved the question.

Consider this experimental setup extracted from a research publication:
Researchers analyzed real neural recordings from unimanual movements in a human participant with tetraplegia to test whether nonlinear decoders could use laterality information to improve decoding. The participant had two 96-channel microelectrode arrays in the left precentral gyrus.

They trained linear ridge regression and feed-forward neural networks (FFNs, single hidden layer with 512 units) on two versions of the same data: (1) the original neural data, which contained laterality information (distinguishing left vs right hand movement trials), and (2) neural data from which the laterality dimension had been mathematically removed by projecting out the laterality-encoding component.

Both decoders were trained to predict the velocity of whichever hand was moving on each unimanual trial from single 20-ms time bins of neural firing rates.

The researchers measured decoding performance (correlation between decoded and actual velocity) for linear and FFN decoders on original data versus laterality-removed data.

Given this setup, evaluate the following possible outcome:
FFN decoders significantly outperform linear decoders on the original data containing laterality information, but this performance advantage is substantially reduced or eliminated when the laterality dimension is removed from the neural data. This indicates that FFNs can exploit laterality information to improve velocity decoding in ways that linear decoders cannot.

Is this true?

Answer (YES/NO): YES